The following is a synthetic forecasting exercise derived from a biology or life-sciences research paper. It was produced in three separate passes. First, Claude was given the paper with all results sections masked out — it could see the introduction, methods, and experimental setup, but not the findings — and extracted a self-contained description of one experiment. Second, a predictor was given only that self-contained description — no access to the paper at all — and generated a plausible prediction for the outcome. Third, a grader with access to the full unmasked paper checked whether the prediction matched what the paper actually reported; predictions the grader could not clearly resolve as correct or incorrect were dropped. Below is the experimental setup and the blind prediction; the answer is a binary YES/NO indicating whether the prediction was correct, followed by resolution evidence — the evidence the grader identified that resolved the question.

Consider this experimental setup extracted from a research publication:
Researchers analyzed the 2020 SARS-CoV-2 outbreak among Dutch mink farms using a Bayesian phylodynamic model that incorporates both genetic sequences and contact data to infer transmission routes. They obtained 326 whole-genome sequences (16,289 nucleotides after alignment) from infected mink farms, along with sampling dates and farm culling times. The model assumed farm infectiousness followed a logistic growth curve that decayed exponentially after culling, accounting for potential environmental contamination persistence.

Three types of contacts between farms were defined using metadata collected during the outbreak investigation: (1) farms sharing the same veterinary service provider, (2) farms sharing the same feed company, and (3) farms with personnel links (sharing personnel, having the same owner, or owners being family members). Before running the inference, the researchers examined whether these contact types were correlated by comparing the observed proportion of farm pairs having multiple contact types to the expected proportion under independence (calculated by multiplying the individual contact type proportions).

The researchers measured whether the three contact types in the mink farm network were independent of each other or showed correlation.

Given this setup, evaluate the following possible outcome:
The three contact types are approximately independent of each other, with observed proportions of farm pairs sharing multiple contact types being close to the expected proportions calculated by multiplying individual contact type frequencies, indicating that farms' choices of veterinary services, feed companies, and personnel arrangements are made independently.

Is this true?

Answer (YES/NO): NO